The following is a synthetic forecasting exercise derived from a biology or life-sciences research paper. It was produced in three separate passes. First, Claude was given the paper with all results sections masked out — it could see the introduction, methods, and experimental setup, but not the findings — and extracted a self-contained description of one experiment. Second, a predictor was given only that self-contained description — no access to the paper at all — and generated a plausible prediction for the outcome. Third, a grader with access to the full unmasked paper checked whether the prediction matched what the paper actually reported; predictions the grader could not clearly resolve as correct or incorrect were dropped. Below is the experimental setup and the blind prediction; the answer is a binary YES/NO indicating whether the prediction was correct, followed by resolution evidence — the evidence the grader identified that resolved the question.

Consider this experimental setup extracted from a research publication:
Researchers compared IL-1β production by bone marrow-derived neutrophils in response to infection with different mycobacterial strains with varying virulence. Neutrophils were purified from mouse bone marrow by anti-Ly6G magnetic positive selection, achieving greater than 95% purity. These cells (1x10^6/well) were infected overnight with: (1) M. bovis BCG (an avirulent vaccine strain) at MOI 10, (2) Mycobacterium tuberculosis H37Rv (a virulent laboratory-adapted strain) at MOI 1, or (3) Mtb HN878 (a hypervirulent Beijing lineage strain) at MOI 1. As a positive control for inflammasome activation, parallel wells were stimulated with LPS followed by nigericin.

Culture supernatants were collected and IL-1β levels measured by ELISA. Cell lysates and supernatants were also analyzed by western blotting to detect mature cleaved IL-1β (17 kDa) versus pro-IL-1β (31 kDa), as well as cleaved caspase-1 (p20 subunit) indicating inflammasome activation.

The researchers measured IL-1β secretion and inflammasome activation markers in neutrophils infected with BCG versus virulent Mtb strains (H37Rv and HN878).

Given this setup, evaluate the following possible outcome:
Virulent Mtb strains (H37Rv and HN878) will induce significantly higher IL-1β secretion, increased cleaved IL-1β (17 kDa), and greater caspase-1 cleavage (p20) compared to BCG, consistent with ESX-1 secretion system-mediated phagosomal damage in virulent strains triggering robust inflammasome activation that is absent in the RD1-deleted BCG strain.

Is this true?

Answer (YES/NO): NO